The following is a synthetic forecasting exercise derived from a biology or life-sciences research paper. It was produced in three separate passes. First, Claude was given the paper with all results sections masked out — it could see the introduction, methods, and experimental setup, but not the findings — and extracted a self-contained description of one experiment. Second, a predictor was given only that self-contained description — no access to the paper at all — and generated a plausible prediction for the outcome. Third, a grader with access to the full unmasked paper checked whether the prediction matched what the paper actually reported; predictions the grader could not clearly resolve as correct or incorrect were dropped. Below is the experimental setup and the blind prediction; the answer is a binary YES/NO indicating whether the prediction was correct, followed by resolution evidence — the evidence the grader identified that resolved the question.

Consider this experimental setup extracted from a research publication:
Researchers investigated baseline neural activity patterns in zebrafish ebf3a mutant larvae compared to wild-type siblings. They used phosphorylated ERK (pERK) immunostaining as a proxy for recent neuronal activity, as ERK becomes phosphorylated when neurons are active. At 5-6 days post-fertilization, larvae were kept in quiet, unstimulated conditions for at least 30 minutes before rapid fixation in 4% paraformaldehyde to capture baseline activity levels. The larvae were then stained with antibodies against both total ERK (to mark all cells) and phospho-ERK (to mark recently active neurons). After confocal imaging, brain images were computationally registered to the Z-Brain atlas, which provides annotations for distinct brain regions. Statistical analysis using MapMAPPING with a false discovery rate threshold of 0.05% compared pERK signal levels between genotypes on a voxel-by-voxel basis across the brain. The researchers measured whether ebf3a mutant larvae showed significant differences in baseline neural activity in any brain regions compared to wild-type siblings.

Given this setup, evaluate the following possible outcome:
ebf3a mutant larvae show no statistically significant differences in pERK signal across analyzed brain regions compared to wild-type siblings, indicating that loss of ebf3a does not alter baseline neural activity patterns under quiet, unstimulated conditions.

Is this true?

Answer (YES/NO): NO